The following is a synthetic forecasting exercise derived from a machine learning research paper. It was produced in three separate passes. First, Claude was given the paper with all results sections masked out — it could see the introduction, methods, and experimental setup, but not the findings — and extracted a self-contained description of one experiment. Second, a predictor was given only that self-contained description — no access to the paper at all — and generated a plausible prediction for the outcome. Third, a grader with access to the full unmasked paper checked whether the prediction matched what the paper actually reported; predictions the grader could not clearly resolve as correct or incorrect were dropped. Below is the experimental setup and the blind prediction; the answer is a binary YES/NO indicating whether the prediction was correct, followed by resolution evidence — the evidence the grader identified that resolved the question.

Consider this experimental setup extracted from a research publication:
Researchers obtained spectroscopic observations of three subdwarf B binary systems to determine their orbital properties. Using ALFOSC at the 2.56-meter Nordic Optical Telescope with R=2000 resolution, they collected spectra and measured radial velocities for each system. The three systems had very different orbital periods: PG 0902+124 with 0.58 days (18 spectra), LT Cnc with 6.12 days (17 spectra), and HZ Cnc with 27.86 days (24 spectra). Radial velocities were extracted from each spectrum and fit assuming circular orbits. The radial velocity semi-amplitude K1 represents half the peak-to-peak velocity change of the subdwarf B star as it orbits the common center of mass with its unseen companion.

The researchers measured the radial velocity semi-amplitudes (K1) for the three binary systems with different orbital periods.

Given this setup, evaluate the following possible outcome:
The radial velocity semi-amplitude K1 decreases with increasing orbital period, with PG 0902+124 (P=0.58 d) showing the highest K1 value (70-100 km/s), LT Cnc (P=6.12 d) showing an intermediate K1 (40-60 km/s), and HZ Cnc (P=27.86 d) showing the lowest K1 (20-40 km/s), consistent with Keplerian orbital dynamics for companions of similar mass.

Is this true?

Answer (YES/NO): NO